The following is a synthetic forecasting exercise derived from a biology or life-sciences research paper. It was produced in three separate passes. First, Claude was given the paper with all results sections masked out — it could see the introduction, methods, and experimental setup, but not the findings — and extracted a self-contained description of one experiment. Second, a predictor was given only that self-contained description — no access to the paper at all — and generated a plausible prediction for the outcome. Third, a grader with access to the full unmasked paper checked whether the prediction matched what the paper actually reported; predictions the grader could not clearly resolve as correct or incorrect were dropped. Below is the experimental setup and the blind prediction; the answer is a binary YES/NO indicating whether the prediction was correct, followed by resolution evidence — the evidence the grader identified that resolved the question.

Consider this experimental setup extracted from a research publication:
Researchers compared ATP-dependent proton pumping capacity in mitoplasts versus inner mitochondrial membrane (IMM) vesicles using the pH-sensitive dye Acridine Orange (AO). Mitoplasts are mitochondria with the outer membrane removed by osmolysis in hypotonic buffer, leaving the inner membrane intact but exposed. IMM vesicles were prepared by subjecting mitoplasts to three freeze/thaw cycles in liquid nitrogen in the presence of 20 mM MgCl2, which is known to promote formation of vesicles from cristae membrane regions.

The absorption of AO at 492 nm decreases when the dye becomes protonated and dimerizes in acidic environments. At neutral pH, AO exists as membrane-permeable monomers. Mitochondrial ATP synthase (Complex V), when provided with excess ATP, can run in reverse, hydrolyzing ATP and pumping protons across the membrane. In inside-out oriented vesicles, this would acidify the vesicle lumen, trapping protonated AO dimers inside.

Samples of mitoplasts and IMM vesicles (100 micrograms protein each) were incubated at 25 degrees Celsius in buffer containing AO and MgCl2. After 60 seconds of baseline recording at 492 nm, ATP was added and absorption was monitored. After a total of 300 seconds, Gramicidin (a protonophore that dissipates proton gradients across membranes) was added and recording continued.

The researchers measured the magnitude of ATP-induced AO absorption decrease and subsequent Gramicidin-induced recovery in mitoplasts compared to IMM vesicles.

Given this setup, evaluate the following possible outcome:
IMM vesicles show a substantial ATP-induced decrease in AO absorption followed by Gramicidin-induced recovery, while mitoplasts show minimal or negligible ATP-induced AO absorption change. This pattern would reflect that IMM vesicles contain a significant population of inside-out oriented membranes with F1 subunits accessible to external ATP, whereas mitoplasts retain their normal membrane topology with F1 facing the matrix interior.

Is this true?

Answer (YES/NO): NO